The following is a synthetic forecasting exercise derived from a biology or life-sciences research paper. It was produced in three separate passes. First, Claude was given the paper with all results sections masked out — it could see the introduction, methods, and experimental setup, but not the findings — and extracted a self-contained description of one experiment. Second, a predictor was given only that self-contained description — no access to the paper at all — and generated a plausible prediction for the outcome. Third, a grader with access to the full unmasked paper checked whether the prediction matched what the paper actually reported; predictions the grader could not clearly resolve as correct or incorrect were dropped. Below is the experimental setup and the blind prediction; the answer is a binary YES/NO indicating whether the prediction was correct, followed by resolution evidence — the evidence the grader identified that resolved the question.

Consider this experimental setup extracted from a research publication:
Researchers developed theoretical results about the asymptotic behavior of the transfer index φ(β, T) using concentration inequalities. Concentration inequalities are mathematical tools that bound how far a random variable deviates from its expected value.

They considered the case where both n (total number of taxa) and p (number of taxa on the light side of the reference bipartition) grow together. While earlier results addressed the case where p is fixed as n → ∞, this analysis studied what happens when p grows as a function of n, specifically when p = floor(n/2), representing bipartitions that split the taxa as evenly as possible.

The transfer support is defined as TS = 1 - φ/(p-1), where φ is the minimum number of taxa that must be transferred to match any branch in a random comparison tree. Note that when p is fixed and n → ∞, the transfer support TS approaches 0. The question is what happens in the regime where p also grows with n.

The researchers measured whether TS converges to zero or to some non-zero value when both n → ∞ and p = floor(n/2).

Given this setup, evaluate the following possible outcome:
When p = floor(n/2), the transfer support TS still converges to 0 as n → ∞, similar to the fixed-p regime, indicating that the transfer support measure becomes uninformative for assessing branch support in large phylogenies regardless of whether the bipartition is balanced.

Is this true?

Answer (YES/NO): YES